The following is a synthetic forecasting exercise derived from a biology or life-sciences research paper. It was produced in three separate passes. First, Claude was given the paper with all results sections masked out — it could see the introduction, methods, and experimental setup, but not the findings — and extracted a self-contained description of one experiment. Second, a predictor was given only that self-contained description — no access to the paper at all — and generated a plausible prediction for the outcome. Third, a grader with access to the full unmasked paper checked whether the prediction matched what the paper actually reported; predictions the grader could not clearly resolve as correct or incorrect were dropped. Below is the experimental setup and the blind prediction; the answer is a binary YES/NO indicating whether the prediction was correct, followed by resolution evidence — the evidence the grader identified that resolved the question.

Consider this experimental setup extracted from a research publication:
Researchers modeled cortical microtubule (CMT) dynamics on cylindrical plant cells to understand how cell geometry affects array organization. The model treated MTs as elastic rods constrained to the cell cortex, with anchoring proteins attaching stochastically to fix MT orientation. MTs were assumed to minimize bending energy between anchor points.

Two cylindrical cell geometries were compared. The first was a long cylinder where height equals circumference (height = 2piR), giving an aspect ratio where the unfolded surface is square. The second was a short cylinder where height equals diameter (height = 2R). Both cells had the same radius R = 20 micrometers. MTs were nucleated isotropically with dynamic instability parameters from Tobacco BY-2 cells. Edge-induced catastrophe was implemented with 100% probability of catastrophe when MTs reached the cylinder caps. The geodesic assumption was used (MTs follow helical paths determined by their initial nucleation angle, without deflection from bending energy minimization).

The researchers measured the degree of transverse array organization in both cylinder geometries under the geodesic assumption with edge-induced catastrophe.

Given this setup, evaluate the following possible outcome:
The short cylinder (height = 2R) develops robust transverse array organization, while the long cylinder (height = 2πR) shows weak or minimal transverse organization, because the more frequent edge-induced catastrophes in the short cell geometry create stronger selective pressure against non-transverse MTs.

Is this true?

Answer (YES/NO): YES